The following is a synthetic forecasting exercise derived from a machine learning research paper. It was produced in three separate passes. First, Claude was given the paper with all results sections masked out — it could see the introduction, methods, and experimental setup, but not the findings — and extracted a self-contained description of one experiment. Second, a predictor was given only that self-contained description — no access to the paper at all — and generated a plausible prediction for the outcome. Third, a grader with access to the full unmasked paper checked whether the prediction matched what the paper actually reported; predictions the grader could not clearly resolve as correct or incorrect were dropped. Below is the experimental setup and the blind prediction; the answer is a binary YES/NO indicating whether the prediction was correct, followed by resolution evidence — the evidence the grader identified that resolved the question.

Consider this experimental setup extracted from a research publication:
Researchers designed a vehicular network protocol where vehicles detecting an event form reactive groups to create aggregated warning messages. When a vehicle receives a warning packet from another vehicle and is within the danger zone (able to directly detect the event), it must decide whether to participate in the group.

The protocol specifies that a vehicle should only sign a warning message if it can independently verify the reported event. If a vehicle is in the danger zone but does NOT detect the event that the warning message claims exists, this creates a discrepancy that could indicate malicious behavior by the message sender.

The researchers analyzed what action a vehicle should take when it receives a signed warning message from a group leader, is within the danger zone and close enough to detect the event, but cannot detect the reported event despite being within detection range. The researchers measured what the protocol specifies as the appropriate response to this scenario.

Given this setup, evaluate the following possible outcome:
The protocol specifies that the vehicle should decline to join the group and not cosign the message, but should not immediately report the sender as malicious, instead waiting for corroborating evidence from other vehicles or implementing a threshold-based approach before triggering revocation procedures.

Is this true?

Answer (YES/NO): NO